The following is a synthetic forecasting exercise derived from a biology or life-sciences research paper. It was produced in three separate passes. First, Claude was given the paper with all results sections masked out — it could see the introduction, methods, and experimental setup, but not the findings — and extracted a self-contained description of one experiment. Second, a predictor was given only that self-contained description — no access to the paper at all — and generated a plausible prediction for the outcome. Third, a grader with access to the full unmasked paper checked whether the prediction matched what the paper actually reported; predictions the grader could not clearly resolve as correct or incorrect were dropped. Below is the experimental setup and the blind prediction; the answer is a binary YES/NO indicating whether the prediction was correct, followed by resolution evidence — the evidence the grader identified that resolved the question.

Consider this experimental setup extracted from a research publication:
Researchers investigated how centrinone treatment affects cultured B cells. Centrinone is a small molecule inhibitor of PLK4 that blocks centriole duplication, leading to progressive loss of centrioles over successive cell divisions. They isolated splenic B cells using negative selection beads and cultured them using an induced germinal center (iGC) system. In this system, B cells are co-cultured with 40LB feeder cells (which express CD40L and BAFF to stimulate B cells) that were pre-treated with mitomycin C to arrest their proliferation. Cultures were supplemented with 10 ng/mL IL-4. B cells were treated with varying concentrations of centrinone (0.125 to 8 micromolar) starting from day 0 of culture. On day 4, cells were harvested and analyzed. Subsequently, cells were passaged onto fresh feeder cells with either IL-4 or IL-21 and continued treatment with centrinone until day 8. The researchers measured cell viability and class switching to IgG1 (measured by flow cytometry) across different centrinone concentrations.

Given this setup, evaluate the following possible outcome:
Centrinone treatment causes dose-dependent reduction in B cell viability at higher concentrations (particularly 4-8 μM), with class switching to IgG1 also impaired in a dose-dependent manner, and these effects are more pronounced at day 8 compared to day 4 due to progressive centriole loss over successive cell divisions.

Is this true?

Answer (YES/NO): NO